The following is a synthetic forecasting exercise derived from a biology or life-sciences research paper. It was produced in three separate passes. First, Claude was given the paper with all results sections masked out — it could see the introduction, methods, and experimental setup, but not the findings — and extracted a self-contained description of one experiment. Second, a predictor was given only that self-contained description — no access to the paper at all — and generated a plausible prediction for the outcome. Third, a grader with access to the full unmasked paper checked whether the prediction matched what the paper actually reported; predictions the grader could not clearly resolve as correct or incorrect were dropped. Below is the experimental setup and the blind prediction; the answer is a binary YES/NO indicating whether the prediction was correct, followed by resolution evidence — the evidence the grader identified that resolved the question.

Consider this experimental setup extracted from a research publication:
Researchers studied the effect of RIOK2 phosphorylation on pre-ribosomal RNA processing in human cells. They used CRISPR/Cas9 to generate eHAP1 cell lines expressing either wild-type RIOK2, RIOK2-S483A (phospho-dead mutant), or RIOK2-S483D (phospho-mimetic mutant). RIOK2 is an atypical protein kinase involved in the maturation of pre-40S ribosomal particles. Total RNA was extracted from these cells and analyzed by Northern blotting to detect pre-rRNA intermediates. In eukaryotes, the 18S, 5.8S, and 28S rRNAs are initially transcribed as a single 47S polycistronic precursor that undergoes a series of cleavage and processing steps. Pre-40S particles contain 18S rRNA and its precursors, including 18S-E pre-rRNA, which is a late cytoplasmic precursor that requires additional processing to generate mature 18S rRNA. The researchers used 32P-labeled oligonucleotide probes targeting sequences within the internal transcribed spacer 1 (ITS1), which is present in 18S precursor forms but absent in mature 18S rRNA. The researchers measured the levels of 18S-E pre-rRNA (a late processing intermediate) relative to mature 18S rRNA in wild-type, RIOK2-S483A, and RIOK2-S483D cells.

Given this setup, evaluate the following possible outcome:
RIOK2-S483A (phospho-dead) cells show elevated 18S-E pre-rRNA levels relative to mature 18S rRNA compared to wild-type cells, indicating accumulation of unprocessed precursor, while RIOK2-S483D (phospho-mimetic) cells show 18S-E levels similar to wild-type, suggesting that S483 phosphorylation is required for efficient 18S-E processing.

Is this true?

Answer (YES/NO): YES